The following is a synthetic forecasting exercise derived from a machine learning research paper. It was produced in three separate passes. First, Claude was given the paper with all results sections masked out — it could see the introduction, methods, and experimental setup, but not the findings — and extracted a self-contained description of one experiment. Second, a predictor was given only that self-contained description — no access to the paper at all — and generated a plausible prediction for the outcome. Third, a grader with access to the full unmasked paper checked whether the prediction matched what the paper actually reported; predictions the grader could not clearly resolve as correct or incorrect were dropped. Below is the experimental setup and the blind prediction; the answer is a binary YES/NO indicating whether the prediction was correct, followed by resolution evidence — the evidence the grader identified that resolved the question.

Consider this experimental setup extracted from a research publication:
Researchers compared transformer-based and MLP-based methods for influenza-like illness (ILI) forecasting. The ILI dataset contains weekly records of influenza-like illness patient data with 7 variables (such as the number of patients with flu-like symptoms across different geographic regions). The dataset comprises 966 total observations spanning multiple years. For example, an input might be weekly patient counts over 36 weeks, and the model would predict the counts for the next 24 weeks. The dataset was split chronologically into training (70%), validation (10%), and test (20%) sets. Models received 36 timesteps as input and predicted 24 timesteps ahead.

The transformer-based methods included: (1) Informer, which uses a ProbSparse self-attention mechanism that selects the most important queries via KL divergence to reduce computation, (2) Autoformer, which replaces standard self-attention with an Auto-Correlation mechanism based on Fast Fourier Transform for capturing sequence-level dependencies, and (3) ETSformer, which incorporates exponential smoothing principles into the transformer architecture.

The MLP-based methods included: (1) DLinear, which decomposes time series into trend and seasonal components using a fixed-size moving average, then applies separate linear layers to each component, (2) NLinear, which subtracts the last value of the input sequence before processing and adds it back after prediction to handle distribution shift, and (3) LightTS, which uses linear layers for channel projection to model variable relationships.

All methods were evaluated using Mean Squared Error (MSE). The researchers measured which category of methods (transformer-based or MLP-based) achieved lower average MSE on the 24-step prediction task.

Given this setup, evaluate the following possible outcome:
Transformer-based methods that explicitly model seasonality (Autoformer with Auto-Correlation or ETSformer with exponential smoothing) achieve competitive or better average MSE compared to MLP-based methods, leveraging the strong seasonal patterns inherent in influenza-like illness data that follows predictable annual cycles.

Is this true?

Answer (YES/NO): YES